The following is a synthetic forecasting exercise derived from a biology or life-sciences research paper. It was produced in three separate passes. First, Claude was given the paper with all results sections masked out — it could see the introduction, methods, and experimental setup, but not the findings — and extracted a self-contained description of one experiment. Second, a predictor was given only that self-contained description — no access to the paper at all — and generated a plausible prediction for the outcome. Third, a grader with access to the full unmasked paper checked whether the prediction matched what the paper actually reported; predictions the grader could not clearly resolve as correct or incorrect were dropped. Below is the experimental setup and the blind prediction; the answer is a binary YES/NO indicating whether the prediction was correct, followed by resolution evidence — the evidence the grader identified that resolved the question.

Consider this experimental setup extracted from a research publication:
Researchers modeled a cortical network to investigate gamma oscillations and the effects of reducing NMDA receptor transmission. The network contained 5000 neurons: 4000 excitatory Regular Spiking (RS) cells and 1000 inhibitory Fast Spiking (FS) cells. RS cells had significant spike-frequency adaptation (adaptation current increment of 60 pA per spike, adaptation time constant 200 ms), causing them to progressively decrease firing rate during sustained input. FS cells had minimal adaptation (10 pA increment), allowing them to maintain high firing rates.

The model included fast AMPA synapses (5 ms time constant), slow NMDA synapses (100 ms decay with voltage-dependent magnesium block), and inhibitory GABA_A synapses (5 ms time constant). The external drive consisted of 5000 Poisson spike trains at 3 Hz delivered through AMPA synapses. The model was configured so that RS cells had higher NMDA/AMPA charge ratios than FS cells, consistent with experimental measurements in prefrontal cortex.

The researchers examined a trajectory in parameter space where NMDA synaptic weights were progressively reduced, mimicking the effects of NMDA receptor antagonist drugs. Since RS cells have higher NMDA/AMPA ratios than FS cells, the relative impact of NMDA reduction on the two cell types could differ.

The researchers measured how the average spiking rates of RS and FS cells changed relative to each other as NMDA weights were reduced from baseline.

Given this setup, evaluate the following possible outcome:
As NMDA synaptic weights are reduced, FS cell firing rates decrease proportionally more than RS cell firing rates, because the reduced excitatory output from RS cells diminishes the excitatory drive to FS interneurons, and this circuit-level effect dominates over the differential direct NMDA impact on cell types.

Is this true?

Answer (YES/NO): NO